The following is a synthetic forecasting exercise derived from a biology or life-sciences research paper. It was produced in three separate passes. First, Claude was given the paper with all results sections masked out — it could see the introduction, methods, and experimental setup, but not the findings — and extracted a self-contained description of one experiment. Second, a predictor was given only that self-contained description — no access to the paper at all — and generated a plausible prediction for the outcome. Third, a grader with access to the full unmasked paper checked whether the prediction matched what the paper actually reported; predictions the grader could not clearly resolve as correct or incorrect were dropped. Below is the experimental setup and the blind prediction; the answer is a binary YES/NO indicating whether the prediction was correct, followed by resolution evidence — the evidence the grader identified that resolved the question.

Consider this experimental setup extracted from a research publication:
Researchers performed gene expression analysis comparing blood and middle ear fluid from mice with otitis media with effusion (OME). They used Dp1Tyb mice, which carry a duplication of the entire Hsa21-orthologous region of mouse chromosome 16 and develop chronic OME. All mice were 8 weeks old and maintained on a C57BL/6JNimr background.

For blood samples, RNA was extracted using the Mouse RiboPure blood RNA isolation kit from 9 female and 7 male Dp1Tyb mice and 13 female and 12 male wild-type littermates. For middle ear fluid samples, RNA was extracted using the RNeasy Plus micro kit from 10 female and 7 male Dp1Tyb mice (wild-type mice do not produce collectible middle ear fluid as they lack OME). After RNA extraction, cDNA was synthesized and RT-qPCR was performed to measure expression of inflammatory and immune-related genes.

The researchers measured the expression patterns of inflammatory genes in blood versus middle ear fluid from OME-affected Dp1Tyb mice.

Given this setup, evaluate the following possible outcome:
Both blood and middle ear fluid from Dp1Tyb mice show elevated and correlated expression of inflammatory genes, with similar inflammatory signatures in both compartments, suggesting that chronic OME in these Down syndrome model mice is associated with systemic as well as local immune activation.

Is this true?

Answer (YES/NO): NO